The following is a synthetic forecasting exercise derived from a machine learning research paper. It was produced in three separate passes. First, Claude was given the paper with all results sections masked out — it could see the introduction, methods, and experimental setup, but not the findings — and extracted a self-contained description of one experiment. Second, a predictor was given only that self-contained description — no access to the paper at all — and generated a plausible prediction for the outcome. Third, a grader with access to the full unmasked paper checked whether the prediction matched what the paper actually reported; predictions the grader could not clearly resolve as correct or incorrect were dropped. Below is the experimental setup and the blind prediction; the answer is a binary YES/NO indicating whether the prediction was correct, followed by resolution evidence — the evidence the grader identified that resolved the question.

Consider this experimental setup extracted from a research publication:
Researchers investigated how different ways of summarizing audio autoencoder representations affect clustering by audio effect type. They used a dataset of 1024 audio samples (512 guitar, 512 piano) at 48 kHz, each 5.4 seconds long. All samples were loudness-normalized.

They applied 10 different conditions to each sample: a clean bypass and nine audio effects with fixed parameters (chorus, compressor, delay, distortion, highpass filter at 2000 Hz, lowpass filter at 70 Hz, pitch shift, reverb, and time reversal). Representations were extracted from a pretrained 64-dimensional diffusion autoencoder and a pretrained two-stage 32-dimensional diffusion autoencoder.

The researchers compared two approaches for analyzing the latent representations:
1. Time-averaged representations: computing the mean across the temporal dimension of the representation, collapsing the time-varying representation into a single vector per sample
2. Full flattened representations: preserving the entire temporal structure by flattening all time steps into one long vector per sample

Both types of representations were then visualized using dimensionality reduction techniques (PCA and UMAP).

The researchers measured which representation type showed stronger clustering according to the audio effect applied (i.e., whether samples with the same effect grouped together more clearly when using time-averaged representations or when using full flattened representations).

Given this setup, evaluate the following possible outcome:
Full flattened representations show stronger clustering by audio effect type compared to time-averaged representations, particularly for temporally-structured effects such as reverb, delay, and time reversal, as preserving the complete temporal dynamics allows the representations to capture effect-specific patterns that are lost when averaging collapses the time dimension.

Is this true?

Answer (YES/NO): NO